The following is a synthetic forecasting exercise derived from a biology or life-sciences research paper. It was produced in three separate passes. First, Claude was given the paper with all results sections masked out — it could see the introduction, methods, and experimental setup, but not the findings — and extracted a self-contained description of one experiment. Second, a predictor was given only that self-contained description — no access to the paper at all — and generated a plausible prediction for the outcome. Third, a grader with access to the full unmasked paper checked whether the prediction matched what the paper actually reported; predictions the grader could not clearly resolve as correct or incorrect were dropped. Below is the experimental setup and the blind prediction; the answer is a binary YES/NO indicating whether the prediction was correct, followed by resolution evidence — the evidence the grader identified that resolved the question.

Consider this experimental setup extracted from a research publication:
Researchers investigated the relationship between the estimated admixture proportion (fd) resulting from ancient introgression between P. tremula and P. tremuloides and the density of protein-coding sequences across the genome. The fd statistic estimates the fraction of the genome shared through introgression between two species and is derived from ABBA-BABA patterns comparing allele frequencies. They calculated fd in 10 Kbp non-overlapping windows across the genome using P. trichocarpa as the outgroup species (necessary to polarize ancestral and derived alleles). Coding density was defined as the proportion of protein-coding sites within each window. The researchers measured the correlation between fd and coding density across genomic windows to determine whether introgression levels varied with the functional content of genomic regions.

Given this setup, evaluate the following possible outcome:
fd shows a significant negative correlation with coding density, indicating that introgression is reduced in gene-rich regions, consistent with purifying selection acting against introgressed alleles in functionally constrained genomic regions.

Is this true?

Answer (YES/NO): YES